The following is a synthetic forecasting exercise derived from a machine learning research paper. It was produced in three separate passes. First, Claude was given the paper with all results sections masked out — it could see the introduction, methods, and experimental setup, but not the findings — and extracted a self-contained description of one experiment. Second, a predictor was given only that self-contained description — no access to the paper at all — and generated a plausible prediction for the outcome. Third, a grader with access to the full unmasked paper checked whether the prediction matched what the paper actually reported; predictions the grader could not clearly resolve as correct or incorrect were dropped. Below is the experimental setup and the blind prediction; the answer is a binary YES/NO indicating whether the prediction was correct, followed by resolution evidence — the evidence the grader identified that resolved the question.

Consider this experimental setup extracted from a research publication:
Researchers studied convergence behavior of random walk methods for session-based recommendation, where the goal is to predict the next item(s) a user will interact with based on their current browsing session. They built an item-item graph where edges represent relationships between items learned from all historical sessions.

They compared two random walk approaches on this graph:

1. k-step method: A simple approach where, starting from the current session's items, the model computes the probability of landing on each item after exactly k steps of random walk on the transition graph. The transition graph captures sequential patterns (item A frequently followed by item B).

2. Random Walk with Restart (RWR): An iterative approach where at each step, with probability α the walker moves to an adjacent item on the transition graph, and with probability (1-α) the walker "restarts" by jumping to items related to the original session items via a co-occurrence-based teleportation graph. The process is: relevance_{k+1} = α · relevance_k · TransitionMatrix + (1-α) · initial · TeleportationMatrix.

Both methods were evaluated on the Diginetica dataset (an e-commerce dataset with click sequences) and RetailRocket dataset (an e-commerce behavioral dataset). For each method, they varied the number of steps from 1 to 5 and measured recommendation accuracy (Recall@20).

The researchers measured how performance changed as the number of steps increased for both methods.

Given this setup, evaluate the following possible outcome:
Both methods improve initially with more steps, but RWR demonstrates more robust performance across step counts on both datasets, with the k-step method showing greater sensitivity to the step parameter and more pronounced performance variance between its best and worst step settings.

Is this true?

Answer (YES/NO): NO